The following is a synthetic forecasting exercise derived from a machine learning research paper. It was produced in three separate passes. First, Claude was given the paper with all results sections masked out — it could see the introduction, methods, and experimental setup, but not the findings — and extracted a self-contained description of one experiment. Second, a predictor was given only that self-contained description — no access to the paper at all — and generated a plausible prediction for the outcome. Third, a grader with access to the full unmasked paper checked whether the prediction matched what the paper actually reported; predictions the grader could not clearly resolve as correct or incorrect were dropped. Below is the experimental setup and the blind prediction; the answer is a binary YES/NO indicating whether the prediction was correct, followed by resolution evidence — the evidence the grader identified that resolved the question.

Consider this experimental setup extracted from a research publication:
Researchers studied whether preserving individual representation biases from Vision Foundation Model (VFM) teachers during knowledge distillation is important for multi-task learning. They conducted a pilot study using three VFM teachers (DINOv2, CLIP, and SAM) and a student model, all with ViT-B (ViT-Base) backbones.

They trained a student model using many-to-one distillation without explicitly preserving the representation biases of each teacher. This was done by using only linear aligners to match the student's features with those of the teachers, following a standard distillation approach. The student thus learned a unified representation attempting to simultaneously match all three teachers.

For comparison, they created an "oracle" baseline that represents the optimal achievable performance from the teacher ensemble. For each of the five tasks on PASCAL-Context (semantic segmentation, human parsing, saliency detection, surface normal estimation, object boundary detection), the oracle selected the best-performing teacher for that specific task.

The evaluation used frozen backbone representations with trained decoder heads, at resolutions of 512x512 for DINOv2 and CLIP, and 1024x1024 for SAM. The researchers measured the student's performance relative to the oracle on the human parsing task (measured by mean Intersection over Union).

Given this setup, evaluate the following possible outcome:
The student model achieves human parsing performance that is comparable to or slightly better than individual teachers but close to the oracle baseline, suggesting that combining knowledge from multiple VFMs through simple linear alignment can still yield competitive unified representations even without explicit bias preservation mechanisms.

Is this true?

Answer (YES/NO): NO